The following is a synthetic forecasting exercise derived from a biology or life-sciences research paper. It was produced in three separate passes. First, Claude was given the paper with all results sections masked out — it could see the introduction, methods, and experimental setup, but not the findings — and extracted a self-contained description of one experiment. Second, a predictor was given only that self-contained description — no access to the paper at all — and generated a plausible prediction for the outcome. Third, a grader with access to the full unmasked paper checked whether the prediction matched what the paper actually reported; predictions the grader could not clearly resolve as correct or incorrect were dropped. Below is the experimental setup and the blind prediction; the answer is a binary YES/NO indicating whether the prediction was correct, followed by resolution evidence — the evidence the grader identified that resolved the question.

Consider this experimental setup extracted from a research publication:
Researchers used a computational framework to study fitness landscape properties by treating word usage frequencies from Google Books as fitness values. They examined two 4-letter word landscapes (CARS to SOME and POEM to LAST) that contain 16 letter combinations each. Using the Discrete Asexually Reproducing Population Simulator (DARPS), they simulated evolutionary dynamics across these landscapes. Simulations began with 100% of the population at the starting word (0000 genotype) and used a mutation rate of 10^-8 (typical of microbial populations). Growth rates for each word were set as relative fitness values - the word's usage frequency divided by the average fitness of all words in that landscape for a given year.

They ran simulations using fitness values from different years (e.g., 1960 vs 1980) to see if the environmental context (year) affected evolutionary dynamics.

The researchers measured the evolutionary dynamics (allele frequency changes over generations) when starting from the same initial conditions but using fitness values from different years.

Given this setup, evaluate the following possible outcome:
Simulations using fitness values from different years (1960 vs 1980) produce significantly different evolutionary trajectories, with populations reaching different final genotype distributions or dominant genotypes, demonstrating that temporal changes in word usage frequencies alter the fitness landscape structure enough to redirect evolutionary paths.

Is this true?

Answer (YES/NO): NO